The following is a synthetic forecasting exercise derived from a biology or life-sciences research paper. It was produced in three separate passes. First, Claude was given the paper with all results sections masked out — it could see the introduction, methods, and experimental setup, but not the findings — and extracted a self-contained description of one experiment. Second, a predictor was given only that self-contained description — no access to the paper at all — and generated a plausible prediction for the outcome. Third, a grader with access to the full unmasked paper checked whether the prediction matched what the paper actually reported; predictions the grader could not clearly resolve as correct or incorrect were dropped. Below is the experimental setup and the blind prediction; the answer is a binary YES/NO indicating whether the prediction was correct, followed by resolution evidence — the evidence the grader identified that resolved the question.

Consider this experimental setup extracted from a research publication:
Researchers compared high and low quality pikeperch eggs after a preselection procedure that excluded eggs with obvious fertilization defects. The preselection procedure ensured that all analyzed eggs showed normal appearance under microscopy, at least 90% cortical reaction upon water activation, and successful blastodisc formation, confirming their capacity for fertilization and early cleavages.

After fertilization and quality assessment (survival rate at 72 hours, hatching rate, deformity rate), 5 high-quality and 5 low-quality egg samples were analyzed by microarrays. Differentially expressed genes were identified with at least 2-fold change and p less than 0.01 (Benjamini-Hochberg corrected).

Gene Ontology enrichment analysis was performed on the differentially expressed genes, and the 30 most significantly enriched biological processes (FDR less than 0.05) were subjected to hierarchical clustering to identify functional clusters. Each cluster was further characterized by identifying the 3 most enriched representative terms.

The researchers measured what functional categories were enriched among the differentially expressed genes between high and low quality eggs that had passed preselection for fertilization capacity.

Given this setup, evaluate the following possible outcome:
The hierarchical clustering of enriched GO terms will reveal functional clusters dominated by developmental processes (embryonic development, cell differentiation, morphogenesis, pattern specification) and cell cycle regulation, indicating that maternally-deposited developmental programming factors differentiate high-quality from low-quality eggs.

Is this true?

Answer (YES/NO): NO